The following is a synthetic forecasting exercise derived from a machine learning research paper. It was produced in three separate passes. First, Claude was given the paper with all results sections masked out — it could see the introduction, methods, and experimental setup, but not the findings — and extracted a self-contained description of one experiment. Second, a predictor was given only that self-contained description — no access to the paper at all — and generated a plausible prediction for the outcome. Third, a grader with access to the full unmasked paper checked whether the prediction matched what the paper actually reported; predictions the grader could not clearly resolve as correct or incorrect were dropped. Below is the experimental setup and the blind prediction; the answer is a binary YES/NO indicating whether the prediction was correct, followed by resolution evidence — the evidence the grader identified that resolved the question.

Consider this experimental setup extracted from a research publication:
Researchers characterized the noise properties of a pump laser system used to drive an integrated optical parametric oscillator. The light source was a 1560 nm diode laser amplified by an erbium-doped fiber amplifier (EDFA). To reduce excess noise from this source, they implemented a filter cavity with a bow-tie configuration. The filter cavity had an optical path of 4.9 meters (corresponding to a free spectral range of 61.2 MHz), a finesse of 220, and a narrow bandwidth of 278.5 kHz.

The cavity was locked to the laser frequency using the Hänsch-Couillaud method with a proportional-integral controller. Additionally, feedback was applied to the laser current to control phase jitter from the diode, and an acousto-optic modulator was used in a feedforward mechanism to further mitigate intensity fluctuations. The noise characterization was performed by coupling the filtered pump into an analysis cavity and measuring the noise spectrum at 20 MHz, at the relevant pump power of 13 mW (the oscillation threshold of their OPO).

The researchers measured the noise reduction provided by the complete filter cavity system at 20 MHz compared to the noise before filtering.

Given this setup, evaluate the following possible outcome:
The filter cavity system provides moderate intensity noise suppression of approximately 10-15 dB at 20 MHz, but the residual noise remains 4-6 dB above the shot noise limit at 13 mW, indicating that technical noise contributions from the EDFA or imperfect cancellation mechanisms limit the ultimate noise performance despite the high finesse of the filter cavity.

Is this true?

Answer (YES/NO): NO